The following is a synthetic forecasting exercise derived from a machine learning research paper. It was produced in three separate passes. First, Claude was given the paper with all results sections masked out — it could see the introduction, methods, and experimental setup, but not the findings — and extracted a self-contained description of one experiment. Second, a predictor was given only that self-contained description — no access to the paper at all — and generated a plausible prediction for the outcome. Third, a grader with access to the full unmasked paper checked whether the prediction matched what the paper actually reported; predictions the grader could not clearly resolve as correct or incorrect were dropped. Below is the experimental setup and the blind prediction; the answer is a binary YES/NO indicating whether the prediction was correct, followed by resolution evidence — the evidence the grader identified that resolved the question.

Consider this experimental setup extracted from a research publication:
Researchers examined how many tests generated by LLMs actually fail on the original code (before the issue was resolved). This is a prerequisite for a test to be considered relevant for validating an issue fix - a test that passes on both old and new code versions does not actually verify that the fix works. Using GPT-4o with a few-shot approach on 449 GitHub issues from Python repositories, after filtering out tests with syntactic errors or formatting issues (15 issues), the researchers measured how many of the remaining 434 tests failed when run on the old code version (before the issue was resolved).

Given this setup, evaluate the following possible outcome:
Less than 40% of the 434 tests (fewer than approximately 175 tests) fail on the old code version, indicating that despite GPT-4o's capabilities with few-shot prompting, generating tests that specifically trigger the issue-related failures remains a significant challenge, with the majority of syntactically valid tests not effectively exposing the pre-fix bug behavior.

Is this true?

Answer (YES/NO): NO